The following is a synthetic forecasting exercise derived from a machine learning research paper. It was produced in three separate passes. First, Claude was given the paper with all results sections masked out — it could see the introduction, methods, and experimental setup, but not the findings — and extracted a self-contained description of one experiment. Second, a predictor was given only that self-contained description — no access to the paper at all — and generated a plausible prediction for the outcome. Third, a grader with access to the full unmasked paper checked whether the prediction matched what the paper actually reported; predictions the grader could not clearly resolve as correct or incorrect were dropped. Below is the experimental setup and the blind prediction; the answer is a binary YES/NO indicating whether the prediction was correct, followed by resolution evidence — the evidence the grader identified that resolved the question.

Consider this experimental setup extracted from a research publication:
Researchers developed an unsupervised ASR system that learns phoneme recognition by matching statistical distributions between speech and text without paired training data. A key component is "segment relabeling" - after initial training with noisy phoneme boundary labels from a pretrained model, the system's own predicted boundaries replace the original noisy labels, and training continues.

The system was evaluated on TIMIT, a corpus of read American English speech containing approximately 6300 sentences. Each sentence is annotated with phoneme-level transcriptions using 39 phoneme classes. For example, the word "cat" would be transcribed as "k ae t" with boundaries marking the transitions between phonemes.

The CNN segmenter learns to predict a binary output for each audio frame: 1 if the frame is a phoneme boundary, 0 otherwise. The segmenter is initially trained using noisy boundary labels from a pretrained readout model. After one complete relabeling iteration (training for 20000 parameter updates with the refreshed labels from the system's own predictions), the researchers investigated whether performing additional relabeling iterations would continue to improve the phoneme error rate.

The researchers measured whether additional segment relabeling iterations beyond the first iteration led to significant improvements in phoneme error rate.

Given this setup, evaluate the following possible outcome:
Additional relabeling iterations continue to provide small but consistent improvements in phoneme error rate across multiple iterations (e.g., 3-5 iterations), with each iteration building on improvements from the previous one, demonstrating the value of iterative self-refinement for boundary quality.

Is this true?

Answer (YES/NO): NO